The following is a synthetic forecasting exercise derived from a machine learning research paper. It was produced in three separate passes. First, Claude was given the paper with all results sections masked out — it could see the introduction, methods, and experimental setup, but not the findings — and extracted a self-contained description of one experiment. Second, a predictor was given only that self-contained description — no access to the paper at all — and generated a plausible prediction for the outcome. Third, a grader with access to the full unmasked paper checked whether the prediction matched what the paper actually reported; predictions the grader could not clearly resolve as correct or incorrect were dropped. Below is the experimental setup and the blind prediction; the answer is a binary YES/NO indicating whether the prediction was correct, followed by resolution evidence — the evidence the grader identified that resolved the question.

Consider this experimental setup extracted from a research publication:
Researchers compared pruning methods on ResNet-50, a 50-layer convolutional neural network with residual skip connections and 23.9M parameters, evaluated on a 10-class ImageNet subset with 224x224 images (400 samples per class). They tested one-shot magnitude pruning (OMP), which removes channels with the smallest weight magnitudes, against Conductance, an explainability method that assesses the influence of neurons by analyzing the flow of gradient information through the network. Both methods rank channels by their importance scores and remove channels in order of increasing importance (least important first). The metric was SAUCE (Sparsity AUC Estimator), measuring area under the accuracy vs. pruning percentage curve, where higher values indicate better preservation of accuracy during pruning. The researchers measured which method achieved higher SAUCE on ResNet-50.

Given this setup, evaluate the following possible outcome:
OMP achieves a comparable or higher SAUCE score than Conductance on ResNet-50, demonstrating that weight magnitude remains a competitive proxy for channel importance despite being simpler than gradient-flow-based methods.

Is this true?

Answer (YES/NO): YES